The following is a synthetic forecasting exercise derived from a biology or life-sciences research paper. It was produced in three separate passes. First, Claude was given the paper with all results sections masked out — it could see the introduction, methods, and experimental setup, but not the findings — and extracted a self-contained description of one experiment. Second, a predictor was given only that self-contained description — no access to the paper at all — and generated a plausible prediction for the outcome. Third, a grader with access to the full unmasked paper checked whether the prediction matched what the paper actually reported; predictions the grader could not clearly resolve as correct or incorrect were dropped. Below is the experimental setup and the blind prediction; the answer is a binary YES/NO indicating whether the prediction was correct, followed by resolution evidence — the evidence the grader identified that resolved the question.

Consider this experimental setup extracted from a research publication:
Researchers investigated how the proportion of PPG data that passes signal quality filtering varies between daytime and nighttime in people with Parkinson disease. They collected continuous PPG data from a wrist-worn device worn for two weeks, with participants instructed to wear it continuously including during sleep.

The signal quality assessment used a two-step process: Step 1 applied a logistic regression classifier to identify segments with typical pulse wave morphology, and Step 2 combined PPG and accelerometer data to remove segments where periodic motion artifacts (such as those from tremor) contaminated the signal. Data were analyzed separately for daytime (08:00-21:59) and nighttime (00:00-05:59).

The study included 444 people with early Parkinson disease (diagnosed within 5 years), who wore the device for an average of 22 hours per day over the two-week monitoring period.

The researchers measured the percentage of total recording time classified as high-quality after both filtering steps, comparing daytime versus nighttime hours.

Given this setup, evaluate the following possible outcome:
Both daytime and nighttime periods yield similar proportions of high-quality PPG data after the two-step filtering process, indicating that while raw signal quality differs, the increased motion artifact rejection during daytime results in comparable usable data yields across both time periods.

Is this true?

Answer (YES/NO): NO